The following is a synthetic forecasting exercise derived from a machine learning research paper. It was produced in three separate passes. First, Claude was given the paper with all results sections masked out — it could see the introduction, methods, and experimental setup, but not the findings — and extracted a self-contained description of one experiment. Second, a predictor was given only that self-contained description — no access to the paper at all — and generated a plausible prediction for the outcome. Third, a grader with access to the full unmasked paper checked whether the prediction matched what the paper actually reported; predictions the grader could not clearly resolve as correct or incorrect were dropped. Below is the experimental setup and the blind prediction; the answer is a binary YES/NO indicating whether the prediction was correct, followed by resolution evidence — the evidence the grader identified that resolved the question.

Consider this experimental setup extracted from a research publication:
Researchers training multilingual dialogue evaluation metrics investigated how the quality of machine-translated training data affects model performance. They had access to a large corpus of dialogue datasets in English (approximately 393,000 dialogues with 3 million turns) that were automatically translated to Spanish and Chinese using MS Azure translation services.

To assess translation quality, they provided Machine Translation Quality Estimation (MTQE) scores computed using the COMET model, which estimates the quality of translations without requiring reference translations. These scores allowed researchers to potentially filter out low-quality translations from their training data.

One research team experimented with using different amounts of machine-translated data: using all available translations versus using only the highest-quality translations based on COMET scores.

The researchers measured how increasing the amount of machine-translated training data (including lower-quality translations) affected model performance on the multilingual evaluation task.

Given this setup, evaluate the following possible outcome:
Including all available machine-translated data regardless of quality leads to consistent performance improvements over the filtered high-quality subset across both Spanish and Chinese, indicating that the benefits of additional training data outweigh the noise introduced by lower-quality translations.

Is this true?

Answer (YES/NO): NO